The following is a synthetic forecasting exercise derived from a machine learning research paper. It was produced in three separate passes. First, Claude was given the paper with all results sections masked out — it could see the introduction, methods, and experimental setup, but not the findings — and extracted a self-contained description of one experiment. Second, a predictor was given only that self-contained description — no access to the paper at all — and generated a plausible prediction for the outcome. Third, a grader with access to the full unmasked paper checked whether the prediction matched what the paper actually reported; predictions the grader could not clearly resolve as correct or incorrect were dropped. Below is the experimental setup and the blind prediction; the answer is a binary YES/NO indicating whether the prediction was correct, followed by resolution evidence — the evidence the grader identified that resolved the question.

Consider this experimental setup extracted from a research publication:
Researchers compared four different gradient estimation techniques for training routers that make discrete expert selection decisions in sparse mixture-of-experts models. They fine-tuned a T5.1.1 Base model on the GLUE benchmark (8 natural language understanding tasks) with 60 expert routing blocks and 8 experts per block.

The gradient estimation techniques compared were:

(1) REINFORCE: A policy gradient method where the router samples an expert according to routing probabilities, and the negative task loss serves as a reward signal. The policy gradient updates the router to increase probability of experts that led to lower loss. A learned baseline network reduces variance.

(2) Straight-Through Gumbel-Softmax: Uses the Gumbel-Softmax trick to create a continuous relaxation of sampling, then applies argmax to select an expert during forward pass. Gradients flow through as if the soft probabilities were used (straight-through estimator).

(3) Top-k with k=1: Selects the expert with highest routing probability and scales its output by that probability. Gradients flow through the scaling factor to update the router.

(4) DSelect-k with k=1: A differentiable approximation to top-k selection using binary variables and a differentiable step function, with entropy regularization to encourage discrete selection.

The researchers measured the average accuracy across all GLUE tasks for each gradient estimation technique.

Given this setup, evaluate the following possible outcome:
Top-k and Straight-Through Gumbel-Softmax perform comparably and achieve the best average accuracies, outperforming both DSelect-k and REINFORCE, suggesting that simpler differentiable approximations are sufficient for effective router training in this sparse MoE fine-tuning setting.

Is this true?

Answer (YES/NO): NO